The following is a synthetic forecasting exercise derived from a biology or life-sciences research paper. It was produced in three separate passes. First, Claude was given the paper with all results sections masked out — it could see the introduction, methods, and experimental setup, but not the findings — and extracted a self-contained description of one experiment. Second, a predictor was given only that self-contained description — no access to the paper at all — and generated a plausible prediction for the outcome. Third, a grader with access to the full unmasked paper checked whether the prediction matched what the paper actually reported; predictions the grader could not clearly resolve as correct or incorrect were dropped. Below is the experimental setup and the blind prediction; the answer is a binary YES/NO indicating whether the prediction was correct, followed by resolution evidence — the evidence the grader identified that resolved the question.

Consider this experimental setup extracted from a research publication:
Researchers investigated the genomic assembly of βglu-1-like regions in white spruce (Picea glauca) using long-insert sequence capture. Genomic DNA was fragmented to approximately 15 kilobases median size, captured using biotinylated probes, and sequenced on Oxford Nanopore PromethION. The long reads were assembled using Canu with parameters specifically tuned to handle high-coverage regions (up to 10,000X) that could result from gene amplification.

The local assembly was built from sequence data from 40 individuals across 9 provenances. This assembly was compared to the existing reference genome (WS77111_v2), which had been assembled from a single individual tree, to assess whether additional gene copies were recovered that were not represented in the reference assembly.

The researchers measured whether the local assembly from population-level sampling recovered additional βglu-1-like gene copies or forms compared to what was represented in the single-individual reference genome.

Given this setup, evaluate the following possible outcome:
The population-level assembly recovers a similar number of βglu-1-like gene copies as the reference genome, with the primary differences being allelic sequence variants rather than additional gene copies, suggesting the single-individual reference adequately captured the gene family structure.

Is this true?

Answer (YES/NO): NO